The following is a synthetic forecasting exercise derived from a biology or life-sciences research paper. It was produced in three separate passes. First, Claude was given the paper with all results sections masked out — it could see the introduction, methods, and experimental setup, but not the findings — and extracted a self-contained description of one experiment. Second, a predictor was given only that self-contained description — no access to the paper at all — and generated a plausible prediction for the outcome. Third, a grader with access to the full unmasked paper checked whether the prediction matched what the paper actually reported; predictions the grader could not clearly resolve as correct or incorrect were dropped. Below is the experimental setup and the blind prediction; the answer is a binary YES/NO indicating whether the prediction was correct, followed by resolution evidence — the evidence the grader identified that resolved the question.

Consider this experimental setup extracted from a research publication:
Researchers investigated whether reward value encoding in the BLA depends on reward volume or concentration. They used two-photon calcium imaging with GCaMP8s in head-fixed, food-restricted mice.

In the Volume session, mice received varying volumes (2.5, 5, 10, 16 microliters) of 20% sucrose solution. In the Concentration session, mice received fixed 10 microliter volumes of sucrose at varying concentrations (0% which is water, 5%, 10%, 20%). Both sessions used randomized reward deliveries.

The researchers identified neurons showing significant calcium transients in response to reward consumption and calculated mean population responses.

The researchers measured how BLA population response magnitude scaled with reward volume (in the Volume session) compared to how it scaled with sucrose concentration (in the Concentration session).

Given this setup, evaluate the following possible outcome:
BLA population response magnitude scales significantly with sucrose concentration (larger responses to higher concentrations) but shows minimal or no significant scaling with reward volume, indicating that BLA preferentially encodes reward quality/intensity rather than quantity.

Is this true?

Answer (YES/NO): NO